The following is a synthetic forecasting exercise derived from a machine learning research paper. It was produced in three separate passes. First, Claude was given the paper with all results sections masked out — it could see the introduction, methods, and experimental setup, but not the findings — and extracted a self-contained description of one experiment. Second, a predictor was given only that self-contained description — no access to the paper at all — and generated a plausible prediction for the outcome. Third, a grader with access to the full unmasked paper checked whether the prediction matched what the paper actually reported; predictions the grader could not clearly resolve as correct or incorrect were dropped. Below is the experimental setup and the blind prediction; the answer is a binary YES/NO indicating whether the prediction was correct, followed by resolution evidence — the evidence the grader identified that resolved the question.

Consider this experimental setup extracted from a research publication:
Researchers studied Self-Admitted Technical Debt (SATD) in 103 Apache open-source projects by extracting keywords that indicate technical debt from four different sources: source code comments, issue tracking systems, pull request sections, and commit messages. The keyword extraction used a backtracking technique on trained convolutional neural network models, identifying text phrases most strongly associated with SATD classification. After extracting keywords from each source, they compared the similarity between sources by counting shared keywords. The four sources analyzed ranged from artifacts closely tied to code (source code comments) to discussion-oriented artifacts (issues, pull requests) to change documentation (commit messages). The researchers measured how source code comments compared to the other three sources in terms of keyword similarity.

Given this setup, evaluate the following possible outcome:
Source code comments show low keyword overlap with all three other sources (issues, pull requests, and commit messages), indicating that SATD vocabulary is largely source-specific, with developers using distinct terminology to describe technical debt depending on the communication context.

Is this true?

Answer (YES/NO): YES